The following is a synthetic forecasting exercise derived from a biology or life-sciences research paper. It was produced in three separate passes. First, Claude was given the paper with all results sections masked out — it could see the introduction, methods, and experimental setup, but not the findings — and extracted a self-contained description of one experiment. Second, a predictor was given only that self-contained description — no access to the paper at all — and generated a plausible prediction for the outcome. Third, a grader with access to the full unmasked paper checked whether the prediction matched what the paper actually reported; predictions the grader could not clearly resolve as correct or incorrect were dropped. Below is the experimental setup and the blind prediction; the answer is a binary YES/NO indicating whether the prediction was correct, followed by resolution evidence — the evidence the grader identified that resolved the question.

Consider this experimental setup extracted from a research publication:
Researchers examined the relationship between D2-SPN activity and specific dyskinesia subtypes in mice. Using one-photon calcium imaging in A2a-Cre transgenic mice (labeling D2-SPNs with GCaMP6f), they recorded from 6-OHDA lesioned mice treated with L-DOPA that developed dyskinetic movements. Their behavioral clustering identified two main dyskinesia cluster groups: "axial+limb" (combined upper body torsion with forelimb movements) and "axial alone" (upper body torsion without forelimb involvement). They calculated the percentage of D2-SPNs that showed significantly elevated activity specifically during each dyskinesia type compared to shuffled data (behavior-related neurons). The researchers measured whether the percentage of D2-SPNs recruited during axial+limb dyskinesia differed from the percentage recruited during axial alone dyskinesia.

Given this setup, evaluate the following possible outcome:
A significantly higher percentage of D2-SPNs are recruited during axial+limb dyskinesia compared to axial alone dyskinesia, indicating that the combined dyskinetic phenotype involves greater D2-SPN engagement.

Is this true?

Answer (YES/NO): NO